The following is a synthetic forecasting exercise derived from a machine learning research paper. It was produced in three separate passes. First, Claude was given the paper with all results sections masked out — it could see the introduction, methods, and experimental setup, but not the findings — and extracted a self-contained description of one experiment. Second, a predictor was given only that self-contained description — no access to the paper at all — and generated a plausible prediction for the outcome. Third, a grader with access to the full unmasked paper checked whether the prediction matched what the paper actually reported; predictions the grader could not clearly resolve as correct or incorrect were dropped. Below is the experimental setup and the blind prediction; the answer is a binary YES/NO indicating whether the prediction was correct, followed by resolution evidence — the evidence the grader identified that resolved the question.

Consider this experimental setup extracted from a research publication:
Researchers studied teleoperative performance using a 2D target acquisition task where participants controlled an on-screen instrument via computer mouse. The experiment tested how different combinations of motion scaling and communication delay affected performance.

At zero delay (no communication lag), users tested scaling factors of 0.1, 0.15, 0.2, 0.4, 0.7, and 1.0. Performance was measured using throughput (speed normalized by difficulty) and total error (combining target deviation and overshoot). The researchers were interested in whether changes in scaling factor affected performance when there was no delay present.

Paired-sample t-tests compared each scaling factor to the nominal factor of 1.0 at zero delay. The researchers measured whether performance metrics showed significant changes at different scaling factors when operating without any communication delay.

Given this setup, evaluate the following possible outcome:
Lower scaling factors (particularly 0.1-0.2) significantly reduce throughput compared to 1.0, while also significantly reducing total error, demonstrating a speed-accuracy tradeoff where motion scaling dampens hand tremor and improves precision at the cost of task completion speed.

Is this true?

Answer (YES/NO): NO